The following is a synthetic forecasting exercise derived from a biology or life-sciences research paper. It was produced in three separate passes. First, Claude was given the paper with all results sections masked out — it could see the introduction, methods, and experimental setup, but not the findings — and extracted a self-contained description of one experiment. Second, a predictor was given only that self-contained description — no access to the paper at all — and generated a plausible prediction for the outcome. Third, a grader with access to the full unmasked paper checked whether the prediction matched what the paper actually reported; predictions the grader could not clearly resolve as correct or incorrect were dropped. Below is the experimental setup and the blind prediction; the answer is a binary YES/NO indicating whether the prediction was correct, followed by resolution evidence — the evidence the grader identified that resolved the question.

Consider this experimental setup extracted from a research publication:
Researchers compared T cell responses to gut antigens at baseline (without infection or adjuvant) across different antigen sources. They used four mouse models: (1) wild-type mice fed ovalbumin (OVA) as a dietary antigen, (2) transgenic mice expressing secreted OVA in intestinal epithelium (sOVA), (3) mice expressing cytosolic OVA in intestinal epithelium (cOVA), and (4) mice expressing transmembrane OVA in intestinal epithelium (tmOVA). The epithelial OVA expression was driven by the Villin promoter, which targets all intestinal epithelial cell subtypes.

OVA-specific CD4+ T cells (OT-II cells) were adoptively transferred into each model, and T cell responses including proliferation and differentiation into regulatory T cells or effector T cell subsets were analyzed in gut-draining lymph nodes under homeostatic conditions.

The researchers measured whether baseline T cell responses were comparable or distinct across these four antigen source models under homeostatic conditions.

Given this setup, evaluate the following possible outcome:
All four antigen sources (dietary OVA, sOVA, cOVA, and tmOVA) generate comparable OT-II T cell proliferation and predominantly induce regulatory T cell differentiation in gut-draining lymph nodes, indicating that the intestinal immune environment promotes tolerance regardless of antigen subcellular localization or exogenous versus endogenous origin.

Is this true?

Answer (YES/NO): NO